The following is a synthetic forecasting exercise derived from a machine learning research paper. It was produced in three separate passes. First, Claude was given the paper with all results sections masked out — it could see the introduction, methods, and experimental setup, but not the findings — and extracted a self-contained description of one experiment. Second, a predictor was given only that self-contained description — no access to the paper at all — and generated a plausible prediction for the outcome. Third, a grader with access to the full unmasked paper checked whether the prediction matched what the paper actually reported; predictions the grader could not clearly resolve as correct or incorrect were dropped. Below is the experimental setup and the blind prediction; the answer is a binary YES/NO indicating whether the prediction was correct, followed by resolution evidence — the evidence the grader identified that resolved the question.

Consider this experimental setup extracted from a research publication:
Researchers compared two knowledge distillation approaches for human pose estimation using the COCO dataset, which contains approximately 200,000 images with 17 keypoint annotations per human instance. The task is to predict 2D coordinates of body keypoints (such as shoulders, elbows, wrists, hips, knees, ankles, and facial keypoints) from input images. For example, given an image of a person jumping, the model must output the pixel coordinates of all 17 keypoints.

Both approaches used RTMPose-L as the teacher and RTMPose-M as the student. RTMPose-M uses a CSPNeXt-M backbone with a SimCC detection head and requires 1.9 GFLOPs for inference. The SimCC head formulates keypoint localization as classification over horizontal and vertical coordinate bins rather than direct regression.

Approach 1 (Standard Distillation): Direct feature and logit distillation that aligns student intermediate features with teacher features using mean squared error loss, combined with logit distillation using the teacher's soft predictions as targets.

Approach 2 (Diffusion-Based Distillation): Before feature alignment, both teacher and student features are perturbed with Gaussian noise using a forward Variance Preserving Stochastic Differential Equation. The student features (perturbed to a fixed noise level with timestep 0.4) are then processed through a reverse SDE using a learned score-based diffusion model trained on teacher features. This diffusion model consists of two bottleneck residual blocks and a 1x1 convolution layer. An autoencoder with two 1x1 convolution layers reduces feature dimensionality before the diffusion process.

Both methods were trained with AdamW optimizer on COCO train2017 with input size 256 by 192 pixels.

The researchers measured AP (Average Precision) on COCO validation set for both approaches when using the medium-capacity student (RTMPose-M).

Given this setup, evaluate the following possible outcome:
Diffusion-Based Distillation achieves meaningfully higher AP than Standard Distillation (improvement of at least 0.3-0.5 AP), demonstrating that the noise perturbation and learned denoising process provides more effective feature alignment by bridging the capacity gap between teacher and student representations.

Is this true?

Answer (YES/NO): NO